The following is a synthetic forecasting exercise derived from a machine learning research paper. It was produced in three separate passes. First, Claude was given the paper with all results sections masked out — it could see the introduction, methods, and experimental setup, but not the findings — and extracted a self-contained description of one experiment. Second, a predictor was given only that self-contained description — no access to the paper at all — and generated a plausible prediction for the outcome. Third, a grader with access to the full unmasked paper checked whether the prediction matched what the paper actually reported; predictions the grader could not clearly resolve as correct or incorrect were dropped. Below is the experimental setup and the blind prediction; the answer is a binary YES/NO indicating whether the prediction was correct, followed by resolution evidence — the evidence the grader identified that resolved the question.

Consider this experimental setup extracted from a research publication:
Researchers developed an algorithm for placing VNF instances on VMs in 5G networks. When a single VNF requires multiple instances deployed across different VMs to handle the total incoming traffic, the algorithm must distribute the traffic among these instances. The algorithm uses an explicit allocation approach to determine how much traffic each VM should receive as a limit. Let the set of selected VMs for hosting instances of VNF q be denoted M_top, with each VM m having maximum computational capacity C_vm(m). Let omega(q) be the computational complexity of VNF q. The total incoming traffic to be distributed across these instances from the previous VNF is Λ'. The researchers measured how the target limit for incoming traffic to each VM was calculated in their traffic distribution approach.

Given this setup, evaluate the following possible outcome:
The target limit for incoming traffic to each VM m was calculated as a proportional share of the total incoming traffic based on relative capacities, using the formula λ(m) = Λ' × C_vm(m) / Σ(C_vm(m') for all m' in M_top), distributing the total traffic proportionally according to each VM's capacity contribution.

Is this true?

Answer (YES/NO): YES